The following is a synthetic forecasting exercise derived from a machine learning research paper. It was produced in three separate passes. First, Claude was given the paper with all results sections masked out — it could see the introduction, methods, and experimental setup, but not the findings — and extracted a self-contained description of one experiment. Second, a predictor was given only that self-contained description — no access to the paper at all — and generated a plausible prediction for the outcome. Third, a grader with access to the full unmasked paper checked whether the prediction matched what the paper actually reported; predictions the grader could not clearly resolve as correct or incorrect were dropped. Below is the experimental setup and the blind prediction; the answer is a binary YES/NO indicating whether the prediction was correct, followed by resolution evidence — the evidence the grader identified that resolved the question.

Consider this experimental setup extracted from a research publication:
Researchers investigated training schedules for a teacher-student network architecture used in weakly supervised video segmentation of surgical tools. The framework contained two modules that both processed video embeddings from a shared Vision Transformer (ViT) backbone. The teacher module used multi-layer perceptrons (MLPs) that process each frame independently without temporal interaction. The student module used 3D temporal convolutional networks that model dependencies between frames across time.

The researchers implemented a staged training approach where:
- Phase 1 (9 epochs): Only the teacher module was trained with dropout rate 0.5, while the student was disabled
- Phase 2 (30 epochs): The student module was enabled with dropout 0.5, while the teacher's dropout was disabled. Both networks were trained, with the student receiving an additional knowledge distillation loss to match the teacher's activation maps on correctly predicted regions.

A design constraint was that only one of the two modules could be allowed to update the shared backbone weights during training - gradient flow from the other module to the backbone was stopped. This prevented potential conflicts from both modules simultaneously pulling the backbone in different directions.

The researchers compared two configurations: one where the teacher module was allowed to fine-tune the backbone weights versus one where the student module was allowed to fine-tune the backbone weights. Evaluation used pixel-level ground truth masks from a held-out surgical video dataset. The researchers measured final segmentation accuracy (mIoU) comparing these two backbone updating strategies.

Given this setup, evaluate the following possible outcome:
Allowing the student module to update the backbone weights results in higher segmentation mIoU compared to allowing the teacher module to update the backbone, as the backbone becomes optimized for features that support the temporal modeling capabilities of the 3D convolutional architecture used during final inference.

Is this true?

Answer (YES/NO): NO